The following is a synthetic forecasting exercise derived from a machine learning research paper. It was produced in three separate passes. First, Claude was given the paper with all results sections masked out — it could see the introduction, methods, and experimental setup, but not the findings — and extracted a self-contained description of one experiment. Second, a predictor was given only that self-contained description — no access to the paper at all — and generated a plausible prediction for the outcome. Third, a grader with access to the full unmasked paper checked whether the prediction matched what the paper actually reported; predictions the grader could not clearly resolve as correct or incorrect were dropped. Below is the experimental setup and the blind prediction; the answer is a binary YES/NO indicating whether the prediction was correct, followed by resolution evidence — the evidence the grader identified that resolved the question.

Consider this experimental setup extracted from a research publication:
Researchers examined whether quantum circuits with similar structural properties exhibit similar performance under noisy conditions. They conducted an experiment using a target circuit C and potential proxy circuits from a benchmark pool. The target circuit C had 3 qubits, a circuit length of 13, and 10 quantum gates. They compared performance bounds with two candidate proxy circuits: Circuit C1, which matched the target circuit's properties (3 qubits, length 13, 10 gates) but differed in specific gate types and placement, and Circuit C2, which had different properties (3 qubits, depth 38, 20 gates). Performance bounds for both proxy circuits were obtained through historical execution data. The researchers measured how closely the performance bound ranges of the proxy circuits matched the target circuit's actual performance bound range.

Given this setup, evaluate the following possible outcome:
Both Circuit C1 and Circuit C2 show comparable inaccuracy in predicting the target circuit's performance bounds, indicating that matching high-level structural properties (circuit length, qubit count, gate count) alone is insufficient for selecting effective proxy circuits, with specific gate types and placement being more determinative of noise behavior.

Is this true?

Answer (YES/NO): NO